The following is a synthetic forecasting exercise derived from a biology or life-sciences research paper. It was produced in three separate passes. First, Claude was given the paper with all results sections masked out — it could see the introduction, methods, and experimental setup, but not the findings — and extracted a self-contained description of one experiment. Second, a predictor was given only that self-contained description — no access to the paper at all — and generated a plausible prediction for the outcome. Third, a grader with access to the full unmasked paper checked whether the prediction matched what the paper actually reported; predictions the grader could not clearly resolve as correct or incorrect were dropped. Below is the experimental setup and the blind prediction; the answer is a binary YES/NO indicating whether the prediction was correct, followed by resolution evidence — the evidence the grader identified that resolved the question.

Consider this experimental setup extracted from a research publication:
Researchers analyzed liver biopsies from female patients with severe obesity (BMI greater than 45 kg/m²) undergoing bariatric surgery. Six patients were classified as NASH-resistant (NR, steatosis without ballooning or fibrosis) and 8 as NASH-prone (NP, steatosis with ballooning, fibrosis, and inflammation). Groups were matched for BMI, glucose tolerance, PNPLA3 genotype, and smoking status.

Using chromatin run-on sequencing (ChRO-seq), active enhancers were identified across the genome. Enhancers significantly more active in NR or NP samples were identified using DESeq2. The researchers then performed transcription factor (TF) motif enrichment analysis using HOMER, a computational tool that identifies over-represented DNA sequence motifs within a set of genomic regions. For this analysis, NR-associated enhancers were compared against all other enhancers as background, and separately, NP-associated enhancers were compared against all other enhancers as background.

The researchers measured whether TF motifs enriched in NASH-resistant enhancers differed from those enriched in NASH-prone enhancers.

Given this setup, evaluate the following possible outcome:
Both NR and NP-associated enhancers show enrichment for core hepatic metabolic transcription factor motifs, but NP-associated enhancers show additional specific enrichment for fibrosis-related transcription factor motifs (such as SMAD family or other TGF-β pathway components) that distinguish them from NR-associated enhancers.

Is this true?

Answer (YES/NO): NO